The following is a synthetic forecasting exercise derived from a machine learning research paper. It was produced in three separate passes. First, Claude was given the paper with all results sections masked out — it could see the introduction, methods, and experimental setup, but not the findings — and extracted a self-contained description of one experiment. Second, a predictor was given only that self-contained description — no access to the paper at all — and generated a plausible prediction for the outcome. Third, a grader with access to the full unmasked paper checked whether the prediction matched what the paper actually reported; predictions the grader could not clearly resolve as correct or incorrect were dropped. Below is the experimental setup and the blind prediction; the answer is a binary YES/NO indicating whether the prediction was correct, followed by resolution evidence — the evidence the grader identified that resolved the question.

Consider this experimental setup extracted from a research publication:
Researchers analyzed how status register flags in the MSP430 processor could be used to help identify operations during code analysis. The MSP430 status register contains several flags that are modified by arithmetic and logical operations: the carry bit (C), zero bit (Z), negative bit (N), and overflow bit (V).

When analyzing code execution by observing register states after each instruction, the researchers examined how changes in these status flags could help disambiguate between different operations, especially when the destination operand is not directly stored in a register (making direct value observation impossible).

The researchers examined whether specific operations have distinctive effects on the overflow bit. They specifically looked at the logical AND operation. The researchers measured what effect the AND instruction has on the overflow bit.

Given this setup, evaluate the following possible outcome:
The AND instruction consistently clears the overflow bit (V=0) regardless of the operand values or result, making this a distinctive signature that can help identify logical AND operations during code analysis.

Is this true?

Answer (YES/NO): YES